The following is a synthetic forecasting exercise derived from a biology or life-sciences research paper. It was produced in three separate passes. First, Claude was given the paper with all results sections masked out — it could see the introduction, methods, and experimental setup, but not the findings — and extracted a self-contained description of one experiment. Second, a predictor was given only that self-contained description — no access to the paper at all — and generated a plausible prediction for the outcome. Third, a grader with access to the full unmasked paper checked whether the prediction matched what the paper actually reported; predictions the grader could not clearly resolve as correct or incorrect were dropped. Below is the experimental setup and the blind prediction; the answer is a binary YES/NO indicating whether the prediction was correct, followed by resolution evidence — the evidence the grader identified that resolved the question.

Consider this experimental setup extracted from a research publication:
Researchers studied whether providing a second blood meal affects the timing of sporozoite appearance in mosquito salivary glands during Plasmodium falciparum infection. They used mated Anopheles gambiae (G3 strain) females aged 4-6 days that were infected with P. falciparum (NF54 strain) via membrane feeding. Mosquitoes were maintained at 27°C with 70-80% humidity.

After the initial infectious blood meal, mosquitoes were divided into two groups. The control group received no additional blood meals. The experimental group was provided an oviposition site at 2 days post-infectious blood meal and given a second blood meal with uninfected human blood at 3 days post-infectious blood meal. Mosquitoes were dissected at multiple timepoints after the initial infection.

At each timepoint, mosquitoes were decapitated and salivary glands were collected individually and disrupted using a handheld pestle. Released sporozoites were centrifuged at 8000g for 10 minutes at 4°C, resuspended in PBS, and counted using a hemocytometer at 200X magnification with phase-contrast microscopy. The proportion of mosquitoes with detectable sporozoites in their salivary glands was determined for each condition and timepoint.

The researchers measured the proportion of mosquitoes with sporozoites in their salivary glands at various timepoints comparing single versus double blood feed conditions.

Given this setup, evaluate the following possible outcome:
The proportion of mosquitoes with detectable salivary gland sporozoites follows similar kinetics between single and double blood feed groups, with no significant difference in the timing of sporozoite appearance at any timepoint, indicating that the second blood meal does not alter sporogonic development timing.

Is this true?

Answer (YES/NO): NO